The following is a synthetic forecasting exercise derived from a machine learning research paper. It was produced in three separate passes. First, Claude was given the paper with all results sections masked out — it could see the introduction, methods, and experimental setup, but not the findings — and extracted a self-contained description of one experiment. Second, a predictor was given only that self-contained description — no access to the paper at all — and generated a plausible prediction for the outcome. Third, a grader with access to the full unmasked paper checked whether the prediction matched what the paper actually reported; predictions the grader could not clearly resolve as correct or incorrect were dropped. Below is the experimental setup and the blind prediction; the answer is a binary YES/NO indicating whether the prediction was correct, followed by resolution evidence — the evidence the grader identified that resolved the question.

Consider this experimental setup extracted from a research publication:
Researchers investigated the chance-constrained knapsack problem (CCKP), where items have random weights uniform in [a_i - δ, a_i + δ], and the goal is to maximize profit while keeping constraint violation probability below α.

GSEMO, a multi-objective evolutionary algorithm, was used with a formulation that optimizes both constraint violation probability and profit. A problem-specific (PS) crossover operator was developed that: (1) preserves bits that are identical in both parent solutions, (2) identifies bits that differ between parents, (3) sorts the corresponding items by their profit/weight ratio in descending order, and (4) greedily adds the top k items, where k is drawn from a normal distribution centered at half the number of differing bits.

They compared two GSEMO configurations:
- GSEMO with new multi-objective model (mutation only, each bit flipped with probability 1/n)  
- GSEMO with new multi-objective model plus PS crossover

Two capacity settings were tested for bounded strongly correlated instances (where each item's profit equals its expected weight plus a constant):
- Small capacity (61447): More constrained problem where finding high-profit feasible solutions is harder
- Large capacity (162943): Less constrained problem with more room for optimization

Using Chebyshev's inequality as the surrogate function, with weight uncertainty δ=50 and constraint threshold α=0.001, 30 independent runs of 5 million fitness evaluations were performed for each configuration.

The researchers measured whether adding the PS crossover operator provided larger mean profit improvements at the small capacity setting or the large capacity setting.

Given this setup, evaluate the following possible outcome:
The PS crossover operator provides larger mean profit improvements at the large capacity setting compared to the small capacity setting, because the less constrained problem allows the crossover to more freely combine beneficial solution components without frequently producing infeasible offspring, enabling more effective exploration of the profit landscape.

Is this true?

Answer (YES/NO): YES